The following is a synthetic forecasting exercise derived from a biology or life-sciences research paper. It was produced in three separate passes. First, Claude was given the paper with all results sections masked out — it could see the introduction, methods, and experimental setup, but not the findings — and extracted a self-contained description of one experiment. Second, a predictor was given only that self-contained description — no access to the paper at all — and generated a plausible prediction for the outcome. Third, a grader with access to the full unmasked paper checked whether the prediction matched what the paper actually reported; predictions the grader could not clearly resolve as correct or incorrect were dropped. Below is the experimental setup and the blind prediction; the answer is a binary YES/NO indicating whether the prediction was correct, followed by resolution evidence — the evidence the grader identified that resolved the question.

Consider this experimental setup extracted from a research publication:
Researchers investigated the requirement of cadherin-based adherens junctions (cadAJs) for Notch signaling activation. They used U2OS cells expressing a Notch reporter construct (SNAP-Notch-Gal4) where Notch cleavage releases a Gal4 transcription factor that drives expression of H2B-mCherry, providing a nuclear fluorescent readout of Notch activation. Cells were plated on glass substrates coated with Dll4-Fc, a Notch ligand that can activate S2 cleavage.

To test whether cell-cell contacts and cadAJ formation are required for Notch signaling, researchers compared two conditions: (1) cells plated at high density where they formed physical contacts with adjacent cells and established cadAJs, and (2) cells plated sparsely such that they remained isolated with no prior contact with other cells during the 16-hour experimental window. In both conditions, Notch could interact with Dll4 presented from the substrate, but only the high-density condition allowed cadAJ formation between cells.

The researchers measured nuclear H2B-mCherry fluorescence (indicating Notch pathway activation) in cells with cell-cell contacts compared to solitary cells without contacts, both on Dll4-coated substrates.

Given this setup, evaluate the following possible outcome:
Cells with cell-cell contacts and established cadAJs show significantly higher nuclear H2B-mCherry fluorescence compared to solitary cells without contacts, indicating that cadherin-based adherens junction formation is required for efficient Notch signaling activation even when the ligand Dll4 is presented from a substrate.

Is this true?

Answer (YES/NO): YES